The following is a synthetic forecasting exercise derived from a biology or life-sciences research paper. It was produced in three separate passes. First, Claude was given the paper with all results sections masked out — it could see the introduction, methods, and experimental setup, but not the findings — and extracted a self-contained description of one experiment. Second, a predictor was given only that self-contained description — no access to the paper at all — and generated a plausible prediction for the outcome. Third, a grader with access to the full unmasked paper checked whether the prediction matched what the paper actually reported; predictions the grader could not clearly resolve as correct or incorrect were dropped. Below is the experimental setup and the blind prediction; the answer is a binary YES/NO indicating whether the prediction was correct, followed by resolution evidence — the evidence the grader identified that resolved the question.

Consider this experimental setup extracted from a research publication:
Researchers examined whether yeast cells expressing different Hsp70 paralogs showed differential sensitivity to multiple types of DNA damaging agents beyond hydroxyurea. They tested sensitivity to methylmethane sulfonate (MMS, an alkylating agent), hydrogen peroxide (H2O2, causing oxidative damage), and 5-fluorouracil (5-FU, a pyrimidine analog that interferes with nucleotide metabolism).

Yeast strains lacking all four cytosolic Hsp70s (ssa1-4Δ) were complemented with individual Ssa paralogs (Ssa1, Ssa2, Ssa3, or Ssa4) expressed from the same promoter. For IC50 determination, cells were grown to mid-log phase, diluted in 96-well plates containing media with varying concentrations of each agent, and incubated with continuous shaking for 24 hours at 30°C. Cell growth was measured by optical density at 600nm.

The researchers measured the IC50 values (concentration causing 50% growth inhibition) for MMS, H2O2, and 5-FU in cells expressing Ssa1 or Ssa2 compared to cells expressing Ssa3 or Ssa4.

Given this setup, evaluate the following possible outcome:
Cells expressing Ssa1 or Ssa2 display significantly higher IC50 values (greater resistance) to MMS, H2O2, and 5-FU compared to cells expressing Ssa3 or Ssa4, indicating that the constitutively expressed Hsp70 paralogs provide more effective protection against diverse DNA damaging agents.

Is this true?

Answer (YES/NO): NO